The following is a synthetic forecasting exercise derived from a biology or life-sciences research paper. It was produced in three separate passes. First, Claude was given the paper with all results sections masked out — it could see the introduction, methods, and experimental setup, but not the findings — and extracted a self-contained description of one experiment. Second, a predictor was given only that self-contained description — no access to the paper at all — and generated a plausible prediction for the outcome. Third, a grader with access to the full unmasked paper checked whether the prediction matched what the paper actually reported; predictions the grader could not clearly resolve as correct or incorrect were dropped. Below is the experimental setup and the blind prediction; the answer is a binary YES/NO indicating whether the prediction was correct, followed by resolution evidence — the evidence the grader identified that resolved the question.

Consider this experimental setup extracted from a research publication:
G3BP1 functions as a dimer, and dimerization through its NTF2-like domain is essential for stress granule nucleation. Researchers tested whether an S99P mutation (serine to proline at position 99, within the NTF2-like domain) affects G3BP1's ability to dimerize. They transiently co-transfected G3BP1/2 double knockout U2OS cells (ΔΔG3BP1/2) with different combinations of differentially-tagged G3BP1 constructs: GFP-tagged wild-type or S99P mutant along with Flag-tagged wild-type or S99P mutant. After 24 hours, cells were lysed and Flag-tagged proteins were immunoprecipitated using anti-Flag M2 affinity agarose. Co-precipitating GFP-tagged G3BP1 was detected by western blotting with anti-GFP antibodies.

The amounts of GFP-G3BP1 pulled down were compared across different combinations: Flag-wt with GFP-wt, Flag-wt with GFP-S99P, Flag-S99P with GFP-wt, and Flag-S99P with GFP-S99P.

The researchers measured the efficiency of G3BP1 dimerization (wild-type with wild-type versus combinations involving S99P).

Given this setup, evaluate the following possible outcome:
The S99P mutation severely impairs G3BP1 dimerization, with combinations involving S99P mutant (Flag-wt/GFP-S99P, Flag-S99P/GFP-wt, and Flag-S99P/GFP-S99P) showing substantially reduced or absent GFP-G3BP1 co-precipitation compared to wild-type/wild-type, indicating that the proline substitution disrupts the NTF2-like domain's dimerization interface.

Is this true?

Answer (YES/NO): YES